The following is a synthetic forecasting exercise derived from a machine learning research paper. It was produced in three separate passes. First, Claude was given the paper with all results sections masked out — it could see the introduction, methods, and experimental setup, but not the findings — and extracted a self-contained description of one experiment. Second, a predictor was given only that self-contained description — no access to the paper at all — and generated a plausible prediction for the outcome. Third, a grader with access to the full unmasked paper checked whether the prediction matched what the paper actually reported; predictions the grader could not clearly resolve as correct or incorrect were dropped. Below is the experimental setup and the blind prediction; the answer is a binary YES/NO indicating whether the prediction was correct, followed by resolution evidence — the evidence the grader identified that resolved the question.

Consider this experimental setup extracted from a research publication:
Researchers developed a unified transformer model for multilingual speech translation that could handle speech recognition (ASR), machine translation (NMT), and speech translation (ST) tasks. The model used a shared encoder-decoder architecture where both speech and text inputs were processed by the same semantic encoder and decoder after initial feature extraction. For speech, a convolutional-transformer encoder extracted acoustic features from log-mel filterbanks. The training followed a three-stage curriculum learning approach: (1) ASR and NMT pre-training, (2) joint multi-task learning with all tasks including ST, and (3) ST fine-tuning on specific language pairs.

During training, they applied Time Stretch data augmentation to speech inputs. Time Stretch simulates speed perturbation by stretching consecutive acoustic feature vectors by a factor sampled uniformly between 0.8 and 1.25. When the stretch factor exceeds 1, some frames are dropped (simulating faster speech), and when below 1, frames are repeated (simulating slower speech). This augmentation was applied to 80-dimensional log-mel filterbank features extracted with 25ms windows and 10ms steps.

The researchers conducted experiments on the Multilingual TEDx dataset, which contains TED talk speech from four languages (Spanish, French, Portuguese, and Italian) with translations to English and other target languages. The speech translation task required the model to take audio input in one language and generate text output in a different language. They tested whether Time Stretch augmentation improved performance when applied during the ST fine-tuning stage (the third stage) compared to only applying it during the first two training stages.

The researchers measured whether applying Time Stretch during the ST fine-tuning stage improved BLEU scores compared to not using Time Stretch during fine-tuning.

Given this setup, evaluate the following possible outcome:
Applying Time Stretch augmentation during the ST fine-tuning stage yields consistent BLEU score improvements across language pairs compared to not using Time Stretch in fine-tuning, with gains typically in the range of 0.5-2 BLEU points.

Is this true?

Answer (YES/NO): NO